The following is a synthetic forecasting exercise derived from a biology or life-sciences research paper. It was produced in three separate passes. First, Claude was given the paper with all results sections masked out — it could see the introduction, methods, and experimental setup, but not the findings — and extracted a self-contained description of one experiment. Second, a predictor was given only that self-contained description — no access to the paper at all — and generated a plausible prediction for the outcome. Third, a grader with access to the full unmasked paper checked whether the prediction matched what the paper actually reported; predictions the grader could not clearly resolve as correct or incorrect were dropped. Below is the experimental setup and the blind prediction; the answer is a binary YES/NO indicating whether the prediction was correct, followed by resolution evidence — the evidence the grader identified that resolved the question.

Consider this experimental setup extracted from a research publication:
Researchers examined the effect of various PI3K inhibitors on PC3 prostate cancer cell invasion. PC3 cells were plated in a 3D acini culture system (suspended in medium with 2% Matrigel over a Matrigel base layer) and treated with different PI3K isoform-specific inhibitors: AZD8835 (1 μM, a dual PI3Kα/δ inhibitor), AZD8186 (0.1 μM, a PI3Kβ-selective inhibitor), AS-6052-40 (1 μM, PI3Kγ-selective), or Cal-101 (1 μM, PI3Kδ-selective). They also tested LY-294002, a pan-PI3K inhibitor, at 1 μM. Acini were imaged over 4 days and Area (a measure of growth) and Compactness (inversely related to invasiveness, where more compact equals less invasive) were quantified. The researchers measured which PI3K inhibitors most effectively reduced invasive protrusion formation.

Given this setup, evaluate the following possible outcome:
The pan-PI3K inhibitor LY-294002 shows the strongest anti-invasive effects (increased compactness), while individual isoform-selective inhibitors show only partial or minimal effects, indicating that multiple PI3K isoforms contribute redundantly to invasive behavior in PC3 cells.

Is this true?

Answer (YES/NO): NO